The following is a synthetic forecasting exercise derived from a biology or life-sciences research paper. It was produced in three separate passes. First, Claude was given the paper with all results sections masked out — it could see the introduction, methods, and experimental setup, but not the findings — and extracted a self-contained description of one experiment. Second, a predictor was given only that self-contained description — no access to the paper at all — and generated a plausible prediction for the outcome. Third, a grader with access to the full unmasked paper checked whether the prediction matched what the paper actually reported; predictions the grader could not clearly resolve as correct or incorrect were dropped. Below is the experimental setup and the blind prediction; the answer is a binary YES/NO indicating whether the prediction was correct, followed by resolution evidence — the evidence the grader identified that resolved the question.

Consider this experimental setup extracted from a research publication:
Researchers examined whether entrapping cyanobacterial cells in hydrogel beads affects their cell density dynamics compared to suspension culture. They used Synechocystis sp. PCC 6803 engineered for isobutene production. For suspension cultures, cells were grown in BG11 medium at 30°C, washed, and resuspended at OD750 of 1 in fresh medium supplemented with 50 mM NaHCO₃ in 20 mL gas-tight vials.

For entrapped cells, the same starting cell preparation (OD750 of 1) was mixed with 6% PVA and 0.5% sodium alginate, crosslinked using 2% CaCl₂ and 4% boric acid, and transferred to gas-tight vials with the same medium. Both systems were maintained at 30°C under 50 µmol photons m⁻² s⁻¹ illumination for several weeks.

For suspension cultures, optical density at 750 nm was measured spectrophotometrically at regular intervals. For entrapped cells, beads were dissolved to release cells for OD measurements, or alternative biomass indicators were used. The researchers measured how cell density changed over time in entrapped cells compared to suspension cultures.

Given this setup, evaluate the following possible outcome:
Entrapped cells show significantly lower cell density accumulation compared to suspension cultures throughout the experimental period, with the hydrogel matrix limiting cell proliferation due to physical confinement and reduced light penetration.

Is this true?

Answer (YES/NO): NO